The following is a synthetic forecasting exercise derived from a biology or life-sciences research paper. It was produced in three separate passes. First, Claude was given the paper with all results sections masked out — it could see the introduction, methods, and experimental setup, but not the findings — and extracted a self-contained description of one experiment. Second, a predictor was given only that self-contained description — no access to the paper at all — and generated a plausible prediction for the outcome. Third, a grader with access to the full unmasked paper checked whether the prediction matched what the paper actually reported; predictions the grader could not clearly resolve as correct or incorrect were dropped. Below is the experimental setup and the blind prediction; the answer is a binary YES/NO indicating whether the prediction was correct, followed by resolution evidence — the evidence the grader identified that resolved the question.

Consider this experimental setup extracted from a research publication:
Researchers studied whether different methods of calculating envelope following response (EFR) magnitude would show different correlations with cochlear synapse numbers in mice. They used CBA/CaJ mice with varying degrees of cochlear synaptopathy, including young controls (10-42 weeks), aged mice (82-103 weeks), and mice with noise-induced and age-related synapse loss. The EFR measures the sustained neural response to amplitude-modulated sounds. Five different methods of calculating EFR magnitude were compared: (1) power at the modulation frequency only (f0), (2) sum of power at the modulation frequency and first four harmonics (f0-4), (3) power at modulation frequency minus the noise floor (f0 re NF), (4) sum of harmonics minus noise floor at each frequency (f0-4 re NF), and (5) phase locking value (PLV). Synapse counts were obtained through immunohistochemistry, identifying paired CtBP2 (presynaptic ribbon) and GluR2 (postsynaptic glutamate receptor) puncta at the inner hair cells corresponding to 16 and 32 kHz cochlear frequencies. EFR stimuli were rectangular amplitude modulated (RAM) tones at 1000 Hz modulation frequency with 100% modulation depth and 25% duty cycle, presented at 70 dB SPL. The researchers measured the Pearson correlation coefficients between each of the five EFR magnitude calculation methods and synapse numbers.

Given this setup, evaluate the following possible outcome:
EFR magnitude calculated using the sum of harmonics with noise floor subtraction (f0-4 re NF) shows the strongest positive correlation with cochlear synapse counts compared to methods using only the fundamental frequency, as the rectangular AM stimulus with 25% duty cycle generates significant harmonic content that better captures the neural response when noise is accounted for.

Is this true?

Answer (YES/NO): NO